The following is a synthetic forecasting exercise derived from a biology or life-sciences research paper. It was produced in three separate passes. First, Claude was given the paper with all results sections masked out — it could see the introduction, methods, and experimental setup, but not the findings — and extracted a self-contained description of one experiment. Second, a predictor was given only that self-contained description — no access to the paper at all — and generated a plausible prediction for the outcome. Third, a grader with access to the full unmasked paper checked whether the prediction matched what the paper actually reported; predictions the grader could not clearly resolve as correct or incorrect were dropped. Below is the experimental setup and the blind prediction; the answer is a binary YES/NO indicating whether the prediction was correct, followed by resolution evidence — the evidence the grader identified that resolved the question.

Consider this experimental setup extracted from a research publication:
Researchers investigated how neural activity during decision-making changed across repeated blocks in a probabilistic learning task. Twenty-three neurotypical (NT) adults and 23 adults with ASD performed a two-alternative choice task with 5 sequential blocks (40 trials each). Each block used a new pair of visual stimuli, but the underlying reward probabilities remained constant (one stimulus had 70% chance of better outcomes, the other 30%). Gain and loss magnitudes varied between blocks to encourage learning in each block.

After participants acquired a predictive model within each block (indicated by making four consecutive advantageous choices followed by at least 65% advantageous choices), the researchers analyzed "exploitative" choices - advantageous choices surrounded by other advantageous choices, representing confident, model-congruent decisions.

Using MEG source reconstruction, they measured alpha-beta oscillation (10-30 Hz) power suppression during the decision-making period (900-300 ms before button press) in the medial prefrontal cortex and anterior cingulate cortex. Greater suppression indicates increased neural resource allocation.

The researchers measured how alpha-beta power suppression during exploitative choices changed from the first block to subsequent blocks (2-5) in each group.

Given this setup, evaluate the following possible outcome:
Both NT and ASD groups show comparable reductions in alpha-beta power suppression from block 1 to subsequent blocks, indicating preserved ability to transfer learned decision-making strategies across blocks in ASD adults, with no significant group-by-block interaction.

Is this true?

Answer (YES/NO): NO